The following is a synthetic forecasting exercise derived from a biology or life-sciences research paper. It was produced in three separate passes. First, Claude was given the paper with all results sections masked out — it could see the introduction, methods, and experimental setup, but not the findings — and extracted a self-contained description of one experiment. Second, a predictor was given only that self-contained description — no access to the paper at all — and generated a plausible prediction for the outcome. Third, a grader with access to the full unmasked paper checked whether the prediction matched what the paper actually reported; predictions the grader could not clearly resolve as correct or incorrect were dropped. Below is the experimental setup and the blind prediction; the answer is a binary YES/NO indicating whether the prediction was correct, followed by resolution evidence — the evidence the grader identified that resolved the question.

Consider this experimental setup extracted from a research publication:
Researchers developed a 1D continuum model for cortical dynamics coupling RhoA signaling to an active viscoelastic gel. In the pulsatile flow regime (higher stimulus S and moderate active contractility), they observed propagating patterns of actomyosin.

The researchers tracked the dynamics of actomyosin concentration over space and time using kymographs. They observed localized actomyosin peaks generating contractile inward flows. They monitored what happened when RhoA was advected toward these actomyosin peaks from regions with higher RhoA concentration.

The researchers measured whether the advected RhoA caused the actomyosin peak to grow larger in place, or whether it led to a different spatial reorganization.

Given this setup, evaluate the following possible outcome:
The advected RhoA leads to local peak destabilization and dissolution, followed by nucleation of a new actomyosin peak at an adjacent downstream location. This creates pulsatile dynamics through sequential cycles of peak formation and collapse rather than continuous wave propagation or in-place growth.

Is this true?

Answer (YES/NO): NO